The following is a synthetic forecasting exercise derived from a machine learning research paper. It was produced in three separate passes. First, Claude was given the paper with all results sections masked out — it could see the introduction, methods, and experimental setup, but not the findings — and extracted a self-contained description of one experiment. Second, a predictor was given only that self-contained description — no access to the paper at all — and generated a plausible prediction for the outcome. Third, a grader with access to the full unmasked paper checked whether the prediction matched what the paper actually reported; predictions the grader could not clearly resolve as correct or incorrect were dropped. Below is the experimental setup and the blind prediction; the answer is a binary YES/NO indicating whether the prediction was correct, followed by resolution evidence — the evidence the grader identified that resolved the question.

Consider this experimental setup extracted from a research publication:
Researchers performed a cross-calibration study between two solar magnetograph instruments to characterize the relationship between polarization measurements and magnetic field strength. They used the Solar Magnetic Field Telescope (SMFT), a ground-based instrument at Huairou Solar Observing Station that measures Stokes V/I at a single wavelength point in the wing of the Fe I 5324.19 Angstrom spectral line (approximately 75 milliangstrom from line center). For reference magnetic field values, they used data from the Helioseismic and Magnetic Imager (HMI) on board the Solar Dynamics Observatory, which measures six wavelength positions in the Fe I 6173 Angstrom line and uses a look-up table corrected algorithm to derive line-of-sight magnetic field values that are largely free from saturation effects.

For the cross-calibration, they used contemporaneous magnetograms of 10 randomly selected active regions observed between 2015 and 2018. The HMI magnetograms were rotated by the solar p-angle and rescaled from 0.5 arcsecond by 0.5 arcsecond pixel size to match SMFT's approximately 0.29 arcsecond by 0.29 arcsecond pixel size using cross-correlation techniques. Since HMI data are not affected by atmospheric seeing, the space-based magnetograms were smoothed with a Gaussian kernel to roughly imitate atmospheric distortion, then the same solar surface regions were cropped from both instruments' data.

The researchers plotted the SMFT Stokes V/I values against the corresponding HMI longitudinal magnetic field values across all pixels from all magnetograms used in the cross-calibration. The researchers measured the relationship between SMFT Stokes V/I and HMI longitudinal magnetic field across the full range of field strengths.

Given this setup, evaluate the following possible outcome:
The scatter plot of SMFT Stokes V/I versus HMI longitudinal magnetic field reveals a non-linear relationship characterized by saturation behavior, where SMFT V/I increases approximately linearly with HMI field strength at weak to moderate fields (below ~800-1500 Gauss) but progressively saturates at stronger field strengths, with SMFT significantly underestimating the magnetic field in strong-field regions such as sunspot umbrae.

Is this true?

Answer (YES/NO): YES